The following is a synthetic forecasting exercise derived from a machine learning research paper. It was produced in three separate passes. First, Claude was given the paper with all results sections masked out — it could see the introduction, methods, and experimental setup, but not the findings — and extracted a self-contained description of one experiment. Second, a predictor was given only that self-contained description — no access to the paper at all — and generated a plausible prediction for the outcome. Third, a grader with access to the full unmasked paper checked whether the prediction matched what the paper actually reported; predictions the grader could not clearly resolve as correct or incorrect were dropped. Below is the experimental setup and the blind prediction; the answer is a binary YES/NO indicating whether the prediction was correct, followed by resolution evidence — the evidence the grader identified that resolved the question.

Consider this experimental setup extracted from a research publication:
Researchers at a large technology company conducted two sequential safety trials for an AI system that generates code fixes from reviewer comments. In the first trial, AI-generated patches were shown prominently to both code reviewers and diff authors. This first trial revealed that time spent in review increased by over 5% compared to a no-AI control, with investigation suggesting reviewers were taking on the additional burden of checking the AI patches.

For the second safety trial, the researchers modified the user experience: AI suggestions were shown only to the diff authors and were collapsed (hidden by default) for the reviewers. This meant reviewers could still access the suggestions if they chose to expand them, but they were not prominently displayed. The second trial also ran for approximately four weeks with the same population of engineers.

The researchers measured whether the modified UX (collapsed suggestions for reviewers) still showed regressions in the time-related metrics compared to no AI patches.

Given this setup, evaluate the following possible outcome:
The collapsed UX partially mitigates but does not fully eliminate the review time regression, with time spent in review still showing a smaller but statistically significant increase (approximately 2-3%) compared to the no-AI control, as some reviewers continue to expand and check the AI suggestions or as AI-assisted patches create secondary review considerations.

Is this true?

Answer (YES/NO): NO